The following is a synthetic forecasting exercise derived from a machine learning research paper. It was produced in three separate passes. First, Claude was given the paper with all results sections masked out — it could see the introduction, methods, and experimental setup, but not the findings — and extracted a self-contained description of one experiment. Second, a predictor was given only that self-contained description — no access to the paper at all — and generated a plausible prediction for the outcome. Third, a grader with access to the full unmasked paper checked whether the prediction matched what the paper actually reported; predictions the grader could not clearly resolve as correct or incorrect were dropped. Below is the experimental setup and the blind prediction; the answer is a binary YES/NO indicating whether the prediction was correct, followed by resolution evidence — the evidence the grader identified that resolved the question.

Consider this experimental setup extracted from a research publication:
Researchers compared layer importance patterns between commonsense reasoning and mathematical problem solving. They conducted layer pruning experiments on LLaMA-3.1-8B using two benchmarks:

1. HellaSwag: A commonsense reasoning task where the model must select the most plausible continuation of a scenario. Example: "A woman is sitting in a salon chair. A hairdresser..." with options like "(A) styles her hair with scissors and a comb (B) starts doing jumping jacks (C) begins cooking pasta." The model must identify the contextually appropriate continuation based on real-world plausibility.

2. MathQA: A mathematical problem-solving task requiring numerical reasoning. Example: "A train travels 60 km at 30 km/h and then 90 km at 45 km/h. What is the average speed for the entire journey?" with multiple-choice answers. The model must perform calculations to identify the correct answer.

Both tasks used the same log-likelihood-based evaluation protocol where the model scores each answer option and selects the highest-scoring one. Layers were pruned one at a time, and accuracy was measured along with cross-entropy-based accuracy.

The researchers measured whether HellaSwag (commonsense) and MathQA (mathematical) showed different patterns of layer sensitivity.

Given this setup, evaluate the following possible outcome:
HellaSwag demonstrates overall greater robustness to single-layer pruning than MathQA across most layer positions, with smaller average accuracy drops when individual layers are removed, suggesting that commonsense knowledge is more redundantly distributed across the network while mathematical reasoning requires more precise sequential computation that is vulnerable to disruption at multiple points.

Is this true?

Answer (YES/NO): NO